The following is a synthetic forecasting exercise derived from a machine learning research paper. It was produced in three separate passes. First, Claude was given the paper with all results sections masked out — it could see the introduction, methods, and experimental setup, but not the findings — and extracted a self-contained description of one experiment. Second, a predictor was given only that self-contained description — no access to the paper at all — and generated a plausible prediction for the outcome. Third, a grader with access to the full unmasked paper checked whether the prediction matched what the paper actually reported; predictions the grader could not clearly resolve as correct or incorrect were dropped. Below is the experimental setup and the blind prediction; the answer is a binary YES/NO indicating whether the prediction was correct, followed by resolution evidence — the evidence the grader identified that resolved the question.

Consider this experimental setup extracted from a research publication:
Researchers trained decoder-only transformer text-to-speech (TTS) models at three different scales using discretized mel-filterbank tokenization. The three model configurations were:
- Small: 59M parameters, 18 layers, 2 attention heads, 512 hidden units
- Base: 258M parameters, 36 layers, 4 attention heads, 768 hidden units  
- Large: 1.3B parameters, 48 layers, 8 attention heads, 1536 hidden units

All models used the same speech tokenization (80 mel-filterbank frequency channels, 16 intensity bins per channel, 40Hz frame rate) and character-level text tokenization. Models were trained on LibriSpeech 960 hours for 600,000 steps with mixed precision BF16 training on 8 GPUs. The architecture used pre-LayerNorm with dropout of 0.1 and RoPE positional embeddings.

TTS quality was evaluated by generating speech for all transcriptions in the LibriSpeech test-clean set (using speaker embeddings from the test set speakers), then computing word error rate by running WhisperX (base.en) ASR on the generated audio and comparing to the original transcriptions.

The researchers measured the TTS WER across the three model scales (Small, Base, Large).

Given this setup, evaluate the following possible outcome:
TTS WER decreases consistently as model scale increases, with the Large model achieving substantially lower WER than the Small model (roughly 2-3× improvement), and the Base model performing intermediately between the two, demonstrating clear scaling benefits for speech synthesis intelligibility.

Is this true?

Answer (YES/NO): NO